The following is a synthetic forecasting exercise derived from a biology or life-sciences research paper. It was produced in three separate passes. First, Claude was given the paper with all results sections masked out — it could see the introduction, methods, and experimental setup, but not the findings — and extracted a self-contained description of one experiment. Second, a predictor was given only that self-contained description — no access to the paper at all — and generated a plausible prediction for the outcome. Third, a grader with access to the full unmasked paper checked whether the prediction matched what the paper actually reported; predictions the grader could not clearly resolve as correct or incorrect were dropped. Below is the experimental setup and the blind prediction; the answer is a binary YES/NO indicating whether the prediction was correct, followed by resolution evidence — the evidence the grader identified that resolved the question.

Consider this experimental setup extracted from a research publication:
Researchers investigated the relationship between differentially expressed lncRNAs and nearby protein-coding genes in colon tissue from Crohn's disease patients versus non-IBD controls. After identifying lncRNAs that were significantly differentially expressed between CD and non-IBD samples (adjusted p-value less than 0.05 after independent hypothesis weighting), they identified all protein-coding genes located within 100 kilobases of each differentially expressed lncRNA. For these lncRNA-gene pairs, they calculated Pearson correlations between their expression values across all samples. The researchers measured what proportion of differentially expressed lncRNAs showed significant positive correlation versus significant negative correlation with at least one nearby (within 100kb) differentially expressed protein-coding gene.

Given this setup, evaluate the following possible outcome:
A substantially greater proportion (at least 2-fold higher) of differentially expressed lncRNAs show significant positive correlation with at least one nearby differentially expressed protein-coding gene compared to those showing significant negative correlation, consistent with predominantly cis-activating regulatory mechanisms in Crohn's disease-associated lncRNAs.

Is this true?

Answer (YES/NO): YES